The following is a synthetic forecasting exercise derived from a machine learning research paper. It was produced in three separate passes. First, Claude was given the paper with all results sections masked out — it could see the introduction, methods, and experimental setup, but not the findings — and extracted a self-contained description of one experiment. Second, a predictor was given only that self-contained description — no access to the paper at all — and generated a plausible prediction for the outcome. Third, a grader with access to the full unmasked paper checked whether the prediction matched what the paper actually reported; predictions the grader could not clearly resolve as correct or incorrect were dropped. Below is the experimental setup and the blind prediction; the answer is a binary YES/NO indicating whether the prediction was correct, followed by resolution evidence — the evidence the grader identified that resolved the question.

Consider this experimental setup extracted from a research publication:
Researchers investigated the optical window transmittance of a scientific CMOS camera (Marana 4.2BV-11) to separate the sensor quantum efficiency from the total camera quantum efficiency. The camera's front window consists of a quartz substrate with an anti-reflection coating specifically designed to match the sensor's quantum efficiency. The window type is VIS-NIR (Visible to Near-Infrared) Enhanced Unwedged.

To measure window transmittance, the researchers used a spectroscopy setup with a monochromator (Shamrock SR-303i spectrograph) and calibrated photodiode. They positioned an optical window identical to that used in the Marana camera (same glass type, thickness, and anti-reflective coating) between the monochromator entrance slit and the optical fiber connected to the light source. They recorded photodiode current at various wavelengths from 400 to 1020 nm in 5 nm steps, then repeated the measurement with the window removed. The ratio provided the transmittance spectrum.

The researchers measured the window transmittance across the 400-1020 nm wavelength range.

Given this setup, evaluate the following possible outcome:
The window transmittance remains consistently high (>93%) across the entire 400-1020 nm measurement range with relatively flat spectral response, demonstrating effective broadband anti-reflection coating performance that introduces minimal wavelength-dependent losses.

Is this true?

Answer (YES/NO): NO